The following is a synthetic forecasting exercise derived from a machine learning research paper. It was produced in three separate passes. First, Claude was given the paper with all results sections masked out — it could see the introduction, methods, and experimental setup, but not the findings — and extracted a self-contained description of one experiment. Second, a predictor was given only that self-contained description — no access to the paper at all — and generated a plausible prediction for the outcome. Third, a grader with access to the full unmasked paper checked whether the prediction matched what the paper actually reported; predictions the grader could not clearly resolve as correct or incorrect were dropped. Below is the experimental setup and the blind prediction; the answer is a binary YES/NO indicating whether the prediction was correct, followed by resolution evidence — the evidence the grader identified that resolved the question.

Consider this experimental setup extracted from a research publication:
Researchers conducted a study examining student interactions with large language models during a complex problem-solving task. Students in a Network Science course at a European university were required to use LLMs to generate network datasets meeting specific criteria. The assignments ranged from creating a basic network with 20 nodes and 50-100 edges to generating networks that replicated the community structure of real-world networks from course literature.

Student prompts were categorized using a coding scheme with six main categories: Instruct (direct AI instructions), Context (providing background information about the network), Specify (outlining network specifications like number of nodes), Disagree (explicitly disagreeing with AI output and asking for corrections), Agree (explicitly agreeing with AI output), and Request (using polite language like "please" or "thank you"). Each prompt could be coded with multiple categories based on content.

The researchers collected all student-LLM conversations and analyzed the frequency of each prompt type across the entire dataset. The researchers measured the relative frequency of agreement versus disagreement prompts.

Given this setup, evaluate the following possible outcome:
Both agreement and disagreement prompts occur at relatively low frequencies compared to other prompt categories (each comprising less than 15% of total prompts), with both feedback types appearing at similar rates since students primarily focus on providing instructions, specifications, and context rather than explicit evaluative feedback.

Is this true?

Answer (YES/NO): NO